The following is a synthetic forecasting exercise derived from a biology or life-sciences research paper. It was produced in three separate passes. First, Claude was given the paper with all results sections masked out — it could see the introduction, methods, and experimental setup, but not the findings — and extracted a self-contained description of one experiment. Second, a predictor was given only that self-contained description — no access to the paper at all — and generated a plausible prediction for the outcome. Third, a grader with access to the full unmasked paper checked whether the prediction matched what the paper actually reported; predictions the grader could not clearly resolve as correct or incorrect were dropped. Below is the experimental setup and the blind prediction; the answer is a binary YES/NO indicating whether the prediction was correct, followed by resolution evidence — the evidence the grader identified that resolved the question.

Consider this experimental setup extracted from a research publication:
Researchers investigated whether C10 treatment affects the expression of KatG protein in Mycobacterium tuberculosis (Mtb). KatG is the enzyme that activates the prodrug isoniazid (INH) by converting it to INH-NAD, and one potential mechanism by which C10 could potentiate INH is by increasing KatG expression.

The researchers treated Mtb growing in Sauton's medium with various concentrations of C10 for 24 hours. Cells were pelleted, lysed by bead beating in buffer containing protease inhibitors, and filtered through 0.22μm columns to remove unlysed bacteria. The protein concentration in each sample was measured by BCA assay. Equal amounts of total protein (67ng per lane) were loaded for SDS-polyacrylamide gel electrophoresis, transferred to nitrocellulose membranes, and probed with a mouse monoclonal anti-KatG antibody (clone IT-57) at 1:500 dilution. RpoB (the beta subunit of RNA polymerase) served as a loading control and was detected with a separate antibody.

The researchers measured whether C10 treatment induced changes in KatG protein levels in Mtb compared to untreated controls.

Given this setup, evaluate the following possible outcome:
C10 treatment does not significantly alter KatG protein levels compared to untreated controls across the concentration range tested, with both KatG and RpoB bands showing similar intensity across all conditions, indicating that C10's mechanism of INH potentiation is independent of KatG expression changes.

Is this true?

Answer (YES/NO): YES